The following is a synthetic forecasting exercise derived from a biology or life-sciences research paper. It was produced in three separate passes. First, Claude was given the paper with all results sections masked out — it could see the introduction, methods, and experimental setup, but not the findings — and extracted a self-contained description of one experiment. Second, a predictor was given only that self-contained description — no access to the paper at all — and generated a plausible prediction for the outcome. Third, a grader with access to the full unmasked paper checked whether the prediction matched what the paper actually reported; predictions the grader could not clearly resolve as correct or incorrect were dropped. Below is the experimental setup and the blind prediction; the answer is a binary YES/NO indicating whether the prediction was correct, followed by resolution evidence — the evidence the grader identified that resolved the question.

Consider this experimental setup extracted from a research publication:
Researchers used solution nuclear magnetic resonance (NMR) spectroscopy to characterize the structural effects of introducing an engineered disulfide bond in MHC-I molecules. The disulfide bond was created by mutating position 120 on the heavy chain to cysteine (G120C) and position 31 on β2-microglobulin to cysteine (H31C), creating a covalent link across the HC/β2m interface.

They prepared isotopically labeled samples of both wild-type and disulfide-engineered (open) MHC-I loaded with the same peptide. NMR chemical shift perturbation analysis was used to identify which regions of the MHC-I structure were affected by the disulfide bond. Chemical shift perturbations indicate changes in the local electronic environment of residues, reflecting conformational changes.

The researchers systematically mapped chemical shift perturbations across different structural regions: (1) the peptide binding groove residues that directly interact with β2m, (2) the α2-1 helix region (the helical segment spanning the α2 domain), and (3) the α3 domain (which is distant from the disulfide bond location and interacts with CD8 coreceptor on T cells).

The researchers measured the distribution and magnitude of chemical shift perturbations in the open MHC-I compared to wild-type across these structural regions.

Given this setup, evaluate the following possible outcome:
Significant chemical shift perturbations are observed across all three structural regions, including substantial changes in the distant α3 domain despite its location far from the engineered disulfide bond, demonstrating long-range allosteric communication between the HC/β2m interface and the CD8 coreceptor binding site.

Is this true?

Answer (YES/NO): YES